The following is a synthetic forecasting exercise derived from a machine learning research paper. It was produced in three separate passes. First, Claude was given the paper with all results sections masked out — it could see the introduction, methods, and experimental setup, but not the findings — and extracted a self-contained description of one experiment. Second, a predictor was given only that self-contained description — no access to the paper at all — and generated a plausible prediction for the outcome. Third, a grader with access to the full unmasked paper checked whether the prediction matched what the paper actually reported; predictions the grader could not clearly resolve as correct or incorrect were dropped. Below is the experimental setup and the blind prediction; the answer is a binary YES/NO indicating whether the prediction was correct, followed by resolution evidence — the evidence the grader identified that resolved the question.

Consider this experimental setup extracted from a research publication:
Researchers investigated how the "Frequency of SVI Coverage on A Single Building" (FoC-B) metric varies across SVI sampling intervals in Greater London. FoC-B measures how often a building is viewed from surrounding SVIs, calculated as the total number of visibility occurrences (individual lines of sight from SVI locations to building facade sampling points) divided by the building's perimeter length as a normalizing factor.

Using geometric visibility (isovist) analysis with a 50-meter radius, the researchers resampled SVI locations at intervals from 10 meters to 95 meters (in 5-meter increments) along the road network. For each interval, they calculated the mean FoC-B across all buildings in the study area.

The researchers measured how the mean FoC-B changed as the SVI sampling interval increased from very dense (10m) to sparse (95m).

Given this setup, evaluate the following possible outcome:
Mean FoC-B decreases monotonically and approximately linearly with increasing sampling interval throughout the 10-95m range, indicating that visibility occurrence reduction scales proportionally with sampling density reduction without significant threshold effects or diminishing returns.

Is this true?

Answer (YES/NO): NO